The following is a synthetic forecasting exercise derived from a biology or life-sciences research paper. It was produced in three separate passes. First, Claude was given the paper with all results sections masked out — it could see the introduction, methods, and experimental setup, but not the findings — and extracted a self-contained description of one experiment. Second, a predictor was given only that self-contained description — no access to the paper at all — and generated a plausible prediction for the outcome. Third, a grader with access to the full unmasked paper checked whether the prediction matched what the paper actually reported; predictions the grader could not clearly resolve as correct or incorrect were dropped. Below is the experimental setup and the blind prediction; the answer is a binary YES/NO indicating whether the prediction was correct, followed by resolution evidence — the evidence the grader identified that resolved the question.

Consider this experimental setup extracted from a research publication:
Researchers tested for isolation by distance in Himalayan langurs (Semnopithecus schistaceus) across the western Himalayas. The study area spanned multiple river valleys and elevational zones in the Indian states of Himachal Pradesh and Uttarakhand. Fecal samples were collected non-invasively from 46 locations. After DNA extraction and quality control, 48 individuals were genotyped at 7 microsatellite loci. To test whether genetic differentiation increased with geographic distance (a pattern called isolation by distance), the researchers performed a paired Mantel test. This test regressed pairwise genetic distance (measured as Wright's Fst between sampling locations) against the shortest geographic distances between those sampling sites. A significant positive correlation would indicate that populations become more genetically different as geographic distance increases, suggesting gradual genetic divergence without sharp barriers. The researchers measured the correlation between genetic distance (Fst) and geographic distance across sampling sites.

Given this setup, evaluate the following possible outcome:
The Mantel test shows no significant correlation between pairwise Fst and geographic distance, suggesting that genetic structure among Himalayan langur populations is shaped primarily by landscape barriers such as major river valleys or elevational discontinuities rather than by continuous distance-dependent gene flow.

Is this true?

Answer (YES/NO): NO